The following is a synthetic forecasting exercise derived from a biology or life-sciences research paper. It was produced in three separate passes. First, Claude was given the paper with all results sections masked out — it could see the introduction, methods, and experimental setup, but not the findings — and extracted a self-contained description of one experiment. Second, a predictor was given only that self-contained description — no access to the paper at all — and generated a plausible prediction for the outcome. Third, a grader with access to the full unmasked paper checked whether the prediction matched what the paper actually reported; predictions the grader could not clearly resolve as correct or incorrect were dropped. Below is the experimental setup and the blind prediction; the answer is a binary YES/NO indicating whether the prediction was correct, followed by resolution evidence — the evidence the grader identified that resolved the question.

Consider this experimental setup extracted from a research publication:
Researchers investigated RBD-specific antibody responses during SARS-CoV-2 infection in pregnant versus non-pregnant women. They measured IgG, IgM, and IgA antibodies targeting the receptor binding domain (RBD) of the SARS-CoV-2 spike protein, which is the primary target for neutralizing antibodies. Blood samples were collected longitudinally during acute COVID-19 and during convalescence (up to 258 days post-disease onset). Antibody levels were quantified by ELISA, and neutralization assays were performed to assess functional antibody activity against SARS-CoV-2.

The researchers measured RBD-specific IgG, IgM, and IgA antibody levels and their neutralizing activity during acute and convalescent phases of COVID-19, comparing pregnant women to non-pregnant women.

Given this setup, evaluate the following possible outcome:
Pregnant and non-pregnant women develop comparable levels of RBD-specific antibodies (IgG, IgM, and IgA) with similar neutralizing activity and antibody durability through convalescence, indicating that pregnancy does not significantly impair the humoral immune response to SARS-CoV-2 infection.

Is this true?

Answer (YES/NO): YES